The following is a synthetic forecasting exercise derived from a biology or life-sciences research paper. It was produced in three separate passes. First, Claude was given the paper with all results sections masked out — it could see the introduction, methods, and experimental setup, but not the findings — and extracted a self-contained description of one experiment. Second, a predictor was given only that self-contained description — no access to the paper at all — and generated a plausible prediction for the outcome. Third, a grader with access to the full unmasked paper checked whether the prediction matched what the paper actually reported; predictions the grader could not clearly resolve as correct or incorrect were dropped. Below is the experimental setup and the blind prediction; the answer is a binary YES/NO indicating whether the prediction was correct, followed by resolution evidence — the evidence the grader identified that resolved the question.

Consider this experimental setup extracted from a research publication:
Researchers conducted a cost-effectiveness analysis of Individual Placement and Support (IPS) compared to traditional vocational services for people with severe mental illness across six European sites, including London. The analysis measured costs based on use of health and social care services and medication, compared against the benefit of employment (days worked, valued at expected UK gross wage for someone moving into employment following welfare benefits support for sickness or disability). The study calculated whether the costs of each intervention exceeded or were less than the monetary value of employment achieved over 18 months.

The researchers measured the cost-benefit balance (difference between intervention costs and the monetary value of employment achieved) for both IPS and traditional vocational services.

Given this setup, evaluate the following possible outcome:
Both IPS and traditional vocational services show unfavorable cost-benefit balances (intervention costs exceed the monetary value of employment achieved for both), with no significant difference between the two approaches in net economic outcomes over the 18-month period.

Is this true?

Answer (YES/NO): NO